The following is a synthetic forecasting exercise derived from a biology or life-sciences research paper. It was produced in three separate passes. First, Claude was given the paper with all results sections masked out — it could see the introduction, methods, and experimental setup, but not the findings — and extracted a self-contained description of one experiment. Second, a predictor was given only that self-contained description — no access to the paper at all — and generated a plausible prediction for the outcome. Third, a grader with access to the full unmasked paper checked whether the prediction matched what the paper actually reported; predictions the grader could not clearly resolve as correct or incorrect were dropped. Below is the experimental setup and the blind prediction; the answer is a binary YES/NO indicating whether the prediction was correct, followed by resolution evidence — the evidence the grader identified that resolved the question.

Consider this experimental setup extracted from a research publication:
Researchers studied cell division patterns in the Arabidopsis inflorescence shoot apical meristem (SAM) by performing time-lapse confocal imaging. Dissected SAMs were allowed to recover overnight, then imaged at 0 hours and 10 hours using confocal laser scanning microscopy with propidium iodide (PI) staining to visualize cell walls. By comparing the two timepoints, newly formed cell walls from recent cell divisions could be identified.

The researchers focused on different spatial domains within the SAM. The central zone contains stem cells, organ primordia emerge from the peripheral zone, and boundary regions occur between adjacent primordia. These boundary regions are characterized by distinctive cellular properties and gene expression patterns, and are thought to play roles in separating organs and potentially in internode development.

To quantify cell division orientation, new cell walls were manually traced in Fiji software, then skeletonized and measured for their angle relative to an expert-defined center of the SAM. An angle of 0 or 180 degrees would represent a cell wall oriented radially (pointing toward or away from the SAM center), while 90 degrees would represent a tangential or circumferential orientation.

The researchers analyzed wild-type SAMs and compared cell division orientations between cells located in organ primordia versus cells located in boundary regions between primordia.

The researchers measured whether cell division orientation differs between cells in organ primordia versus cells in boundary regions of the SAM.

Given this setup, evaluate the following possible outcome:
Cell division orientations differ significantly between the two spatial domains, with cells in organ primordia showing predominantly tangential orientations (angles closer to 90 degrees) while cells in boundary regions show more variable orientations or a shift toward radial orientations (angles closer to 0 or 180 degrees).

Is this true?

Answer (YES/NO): NO